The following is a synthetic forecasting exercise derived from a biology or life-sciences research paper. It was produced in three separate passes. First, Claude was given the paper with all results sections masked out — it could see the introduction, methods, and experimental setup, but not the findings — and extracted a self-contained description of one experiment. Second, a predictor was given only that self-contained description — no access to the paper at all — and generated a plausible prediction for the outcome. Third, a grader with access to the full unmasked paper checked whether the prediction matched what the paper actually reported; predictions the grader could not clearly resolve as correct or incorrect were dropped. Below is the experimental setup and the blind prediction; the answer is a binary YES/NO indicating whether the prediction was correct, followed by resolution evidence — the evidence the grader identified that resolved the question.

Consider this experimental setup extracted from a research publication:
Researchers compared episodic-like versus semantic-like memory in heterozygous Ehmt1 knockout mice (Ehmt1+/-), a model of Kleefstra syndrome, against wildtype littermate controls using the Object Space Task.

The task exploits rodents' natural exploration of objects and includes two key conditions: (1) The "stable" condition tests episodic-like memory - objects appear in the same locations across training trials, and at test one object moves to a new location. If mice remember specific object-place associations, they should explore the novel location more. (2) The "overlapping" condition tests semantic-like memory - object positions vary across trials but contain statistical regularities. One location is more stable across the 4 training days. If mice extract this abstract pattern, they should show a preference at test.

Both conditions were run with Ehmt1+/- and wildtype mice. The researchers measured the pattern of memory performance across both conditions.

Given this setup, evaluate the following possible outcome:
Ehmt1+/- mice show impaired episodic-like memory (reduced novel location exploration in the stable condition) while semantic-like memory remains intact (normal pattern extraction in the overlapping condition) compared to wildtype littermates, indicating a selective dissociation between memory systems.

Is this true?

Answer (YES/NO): NO